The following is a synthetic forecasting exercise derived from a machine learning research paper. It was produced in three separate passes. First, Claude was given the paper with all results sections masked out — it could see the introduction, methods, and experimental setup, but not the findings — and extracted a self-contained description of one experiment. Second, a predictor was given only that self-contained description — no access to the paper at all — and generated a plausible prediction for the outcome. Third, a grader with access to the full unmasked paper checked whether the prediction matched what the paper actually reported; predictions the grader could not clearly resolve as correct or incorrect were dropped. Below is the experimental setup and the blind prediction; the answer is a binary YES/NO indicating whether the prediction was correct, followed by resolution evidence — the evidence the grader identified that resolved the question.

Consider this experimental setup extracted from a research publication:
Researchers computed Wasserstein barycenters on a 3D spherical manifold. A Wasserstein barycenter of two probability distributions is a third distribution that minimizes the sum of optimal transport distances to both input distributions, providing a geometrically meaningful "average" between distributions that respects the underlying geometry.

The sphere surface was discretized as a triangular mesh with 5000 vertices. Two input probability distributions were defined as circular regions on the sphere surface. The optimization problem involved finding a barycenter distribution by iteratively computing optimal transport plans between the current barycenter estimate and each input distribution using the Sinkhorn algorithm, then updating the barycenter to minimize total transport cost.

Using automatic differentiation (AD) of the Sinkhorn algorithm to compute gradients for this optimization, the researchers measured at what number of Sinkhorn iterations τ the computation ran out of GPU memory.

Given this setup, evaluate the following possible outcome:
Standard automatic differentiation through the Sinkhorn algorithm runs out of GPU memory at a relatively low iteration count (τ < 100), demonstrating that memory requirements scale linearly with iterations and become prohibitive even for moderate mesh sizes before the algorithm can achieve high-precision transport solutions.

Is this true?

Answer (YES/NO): NO